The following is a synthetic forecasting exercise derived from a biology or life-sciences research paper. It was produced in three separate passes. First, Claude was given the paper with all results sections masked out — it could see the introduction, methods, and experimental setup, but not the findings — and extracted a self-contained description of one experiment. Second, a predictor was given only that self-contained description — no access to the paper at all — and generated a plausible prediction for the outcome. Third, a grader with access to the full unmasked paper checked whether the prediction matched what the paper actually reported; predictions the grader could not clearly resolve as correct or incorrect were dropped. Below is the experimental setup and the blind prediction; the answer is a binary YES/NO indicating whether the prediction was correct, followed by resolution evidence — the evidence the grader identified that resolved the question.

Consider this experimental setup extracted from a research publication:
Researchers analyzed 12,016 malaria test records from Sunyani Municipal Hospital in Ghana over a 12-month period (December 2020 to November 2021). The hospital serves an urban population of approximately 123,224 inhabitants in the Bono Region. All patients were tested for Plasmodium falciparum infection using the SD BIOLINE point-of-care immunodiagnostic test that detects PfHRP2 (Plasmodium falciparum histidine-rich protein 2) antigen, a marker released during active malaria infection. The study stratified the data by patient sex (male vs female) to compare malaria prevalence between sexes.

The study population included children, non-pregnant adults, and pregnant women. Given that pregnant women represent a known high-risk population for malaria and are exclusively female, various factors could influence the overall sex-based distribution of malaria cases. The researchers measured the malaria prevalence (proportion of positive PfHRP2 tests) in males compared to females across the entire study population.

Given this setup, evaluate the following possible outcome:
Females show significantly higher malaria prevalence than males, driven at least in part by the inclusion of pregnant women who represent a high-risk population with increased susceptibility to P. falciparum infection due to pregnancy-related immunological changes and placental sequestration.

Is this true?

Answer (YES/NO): NO